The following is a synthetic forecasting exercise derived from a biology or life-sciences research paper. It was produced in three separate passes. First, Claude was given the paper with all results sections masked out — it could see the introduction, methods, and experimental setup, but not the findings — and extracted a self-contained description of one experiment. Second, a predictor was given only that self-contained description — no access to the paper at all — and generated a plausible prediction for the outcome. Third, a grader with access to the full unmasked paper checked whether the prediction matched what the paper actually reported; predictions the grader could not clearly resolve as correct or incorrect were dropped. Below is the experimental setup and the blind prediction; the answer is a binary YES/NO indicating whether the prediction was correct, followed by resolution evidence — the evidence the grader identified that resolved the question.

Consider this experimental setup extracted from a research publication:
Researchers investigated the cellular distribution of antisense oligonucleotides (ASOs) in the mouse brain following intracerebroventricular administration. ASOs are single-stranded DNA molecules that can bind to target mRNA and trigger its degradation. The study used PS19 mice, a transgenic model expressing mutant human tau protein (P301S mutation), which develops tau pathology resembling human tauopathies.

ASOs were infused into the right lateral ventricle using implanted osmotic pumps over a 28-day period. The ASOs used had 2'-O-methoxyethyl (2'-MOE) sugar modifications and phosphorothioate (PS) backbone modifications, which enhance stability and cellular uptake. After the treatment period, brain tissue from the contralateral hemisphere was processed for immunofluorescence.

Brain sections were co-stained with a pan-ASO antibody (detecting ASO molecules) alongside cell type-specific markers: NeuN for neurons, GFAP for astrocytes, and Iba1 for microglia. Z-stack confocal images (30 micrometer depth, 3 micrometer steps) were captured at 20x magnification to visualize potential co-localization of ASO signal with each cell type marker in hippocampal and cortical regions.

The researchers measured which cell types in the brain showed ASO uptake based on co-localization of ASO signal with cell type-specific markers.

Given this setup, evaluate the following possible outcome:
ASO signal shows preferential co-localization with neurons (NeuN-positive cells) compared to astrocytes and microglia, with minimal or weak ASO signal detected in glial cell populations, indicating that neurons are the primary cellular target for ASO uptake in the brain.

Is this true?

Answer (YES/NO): NO